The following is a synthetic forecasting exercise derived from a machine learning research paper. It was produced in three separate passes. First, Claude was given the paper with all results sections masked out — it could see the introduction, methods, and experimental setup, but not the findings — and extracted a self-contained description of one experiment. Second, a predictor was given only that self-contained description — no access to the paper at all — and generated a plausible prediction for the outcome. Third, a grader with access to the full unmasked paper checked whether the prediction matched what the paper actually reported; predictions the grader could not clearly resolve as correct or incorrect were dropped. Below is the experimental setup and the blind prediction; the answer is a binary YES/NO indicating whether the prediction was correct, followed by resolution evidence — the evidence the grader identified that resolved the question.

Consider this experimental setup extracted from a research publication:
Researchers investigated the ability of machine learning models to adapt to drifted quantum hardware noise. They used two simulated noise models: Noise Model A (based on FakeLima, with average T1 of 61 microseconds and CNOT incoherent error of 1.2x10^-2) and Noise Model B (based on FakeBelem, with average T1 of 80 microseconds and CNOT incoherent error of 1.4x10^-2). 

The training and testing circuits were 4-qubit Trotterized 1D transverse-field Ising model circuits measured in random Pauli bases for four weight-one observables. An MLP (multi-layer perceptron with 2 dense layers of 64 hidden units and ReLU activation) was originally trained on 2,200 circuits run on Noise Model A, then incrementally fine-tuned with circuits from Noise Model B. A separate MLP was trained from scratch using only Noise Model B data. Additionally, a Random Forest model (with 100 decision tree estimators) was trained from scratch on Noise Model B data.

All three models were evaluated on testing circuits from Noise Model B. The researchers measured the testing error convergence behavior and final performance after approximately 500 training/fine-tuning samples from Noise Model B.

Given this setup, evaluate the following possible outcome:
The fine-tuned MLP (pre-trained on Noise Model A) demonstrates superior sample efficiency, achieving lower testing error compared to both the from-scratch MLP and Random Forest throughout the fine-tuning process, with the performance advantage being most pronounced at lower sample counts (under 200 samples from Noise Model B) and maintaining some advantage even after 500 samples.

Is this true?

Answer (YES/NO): NO